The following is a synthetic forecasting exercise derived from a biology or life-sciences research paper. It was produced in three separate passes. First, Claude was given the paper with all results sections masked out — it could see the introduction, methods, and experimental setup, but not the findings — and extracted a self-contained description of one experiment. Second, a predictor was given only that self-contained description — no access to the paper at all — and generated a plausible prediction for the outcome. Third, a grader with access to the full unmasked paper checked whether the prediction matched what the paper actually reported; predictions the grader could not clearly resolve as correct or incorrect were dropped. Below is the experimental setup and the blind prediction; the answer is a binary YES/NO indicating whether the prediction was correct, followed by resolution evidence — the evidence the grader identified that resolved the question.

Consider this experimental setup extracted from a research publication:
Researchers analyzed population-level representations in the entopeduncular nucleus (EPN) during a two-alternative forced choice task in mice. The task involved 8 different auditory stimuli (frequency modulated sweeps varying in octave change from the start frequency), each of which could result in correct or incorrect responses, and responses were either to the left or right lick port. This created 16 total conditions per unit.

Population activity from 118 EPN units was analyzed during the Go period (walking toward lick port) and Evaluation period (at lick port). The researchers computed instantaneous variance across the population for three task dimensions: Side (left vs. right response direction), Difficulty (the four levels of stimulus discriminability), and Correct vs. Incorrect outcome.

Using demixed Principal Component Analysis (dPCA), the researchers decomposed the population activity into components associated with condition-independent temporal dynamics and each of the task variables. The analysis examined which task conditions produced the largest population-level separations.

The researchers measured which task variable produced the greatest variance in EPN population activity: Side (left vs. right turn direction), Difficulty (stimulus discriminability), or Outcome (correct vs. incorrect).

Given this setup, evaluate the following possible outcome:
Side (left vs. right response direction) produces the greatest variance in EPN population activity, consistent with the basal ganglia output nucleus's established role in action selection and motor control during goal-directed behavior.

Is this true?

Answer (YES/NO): NO